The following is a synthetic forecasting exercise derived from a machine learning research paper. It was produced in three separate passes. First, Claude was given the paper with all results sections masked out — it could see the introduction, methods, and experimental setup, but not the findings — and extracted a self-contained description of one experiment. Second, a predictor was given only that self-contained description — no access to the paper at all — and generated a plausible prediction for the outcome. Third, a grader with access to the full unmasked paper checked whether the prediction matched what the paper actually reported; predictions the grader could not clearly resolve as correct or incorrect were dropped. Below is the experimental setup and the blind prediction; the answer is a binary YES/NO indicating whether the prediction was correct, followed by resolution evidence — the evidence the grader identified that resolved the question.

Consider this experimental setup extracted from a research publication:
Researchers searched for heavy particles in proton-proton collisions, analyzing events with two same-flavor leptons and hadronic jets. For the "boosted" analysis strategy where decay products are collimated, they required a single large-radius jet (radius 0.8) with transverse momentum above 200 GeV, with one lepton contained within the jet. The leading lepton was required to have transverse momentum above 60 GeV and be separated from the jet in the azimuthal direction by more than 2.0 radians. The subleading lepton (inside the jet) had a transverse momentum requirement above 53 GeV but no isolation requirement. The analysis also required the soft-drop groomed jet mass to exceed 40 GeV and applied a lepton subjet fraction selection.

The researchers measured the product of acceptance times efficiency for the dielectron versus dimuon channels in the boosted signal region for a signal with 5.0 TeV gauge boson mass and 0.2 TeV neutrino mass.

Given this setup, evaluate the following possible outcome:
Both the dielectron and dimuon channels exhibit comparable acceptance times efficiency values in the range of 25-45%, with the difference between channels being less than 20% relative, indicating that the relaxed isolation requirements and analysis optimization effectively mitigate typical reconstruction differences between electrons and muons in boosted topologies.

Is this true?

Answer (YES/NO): NO